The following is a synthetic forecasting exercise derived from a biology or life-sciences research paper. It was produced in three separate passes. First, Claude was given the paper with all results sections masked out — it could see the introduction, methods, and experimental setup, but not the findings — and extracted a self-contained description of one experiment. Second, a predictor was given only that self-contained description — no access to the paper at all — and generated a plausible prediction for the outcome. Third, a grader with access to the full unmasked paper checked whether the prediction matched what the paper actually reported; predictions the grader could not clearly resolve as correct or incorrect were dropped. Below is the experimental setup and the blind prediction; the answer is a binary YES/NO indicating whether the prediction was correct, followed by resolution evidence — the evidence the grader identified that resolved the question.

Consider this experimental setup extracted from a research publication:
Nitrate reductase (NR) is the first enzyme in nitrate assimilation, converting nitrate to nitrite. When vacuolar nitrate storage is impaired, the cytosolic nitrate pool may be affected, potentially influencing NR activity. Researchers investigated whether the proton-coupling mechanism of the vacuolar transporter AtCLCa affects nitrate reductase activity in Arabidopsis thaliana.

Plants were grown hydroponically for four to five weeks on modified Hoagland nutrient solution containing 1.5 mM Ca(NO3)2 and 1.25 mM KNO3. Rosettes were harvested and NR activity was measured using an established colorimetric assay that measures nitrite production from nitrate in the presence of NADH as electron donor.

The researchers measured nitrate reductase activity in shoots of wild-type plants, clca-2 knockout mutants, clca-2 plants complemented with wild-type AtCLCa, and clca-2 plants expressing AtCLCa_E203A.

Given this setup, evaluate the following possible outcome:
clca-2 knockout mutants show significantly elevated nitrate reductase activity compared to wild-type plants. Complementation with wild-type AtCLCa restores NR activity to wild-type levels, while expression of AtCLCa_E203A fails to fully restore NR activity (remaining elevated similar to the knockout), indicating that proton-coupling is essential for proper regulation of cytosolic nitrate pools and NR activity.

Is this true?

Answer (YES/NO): NO